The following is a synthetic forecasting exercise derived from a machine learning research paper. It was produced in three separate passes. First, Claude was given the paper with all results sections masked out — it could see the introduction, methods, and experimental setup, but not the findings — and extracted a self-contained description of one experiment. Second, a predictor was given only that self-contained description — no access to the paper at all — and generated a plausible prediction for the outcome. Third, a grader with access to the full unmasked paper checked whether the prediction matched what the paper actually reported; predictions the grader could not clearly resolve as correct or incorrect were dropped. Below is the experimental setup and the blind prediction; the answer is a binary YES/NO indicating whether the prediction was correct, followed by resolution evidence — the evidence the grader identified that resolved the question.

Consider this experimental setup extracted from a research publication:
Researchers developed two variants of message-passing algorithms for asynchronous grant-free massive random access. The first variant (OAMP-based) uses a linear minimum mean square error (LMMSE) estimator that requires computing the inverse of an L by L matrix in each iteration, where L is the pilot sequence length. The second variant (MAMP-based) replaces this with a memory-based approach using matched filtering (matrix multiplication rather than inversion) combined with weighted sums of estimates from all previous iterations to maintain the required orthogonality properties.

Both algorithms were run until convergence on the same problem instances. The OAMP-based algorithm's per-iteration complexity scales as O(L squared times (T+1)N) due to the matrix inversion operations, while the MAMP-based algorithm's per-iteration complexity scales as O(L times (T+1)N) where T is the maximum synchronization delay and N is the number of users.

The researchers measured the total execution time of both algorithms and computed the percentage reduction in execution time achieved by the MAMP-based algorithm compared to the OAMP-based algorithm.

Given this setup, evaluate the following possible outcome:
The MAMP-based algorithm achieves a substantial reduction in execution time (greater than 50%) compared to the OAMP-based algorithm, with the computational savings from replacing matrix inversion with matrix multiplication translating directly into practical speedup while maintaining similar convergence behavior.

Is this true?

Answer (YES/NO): NO